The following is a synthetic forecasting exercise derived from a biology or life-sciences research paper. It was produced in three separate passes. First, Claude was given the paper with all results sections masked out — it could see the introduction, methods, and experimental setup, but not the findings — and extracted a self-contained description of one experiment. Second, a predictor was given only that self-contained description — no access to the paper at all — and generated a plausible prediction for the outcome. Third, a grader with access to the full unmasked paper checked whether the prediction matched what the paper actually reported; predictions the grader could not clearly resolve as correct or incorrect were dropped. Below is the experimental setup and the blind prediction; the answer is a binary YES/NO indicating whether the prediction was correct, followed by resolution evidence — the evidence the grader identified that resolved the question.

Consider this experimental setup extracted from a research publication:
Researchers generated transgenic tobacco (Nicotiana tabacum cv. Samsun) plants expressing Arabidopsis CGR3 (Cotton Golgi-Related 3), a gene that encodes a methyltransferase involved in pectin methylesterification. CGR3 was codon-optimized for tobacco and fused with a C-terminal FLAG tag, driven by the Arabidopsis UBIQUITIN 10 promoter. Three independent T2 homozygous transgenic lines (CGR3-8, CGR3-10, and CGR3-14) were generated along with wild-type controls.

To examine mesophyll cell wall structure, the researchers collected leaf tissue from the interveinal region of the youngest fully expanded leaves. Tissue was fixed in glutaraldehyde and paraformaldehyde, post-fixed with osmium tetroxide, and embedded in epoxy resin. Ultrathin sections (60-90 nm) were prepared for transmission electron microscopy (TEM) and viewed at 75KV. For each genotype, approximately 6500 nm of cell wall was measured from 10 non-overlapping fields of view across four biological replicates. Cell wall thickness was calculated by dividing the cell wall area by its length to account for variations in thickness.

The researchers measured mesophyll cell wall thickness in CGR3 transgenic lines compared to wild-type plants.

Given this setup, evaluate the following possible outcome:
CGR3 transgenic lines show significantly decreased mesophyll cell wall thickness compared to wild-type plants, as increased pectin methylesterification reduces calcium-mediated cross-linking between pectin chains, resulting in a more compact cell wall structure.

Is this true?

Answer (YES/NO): NO